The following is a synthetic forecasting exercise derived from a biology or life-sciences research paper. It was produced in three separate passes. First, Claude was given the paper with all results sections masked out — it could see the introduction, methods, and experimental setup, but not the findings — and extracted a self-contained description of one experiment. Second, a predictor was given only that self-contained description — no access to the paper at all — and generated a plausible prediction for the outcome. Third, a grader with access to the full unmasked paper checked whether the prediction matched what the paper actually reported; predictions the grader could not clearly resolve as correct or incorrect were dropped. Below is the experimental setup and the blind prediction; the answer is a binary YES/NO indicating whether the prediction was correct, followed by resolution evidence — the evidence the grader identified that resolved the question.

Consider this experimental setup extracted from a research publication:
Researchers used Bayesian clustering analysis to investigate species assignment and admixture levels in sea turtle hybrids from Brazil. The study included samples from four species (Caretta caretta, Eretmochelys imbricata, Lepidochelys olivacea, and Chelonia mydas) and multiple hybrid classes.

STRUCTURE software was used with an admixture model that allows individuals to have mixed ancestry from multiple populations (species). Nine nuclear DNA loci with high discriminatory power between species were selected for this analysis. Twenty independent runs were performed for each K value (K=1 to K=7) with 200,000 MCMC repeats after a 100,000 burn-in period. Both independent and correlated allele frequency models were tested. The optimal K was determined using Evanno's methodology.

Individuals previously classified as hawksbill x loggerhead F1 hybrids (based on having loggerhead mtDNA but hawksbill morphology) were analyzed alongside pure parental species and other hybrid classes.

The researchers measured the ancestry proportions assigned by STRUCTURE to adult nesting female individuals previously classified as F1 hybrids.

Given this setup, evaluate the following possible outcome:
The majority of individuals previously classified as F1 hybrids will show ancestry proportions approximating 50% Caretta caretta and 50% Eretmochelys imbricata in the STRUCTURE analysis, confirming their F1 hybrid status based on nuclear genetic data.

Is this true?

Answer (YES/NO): YES